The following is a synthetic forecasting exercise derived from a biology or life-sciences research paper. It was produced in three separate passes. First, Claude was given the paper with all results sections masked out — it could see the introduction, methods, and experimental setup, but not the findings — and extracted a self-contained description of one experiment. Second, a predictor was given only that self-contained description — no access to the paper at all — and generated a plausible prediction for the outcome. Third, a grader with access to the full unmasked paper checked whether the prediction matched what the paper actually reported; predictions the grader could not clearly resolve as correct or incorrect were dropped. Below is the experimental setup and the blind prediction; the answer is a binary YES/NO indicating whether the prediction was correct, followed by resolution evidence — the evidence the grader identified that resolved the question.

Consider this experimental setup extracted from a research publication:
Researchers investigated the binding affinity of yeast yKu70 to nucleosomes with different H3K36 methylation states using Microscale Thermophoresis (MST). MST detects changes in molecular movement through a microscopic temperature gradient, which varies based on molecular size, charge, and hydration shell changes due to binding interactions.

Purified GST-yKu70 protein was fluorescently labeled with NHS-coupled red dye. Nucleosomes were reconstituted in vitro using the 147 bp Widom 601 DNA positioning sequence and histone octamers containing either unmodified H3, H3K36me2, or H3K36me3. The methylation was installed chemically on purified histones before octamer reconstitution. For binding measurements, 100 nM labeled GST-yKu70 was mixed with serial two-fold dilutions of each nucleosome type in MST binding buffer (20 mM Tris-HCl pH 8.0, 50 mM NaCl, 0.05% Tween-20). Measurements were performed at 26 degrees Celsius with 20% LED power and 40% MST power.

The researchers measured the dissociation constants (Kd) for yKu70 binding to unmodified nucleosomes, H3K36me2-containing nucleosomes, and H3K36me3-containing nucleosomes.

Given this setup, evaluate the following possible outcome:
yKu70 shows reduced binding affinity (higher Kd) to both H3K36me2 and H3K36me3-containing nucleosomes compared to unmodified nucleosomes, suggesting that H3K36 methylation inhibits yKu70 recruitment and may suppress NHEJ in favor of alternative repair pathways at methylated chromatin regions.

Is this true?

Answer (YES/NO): NO